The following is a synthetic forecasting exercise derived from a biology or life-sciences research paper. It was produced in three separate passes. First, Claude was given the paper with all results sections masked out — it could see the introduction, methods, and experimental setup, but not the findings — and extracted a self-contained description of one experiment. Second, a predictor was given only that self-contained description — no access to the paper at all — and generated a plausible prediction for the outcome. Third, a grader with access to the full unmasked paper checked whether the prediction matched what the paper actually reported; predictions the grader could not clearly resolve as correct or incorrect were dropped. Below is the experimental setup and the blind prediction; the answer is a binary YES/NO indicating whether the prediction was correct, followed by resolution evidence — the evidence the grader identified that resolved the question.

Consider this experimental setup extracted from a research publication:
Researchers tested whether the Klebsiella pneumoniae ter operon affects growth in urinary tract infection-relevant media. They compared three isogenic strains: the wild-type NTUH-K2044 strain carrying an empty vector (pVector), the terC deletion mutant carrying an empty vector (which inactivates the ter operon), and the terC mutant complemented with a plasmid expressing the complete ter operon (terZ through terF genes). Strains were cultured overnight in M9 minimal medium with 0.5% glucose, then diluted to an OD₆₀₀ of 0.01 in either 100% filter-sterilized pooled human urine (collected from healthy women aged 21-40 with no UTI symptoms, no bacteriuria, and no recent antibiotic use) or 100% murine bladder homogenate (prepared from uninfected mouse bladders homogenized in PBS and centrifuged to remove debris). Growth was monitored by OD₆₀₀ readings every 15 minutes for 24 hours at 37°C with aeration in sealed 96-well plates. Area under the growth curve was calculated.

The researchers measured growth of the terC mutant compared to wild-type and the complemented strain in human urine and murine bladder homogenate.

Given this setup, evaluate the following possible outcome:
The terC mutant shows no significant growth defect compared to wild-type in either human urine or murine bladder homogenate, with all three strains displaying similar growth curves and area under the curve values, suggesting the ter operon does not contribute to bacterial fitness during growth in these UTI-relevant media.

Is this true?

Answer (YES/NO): YES